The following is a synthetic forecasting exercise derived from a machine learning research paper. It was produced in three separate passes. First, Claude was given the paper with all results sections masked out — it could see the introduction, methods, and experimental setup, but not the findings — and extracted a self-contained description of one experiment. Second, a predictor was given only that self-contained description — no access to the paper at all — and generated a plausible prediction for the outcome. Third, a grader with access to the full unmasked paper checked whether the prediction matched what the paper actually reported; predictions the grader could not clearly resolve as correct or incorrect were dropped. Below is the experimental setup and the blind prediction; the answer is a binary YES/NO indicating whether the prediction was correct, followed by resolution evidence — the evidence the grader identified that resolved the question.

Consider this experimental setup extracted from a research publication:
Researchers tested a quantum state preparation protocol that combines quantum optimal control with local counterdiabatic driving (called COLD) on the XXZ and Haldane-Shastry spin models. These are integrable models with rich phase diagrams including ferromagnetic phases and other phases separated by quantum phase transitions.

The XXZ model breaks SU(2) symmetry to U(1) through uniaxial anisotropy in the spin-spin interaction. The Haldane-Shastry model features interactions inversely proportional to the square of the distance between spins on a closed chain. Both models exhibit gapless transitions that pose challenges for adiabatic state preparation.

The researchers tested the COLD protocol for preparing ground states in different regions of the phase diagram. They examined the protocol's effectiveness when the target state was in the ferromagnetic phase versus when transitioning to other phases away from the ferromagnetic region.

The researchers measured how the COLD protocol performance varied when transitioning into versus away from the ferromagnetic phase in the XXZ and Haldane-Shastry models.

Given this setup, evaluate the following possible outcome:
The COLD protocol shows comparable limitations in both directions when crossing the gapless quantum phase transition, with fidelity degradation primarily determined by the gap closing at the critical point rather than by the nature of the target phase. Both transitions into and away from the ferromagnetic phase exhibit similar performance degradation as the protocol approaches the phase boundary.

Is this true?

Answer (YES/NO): NO